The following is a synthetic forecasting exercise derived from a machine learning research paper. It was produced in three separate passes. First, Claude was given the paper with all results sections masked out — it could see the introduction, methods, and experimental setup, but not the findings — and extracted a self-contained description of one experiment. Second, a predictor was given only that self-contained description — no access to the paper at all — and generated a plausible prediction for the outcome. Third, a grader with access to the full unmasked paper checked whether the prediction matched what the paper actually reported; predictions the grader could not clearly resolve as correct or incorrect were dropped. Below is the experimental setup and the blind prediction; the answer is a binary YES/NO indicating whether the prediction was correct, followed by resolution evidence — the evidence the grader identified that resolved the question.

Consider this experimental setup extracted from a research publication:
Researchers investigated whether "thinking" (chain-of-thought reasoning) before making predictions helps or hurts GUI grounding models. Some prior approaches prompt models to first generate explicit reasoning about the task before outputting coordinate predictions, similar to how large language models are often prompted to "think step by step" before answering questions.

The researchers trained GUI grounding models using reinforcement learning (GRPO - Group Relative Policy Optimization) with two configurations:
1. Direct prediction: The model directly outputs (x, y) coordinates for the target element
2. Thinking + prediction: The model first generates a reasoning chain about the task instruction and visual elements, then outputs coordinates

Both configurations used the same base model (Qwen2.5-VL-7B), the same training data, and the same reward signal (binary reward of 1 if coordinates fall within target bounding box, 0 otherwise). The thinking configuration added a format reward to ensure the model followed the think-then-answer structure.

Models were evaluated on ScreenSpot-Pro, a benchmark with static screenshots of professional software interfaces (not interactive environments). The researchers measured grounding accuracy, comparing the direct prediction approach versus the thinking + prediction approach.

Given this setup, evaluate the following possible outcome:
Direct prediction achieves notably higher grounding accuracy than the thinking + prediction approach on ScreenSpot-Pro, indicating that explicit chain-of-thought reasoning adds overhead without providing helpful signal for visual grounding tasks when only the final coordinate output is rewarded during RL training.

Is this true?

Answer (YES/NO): YES